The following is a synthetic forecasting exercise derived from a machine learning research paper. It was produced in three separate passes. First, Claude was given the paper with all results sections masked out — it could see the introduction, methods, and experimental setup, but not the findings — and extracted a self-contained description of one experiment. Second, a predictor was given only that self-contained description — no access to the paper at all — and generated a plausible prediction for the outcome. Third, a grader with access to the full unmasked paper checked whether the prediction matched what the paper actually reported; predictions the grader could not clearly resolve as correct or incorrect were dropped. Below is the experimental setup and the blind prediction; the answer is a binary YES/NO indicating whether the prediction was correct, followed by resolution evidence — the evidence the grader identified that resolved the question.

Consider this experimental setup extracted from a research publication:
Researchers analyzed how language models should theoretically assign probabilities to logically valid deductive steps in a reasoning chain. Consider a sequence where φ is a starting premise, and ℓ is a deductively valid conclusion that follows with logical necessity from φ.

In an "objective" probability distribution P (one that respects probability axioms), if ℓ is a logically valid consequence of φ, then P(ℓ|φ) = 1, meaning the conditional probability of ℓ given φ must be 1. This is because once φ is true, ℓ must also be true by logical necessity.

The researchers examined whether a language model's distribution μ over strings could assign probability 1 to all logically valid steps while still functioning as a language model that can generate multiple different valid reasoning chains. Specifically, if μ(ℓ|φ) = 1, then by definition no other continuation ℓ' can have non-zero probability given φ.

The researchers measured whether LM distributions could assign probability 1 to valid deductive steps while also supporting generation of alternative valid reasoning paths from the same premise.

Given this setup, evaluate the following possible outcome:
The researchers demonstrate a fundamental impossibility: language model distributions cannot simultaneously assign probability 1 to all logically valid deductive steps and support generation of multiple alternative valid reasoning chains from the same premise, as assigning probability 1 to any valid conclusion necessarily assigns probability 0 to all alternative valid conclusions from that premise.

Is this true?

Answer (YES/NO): YES